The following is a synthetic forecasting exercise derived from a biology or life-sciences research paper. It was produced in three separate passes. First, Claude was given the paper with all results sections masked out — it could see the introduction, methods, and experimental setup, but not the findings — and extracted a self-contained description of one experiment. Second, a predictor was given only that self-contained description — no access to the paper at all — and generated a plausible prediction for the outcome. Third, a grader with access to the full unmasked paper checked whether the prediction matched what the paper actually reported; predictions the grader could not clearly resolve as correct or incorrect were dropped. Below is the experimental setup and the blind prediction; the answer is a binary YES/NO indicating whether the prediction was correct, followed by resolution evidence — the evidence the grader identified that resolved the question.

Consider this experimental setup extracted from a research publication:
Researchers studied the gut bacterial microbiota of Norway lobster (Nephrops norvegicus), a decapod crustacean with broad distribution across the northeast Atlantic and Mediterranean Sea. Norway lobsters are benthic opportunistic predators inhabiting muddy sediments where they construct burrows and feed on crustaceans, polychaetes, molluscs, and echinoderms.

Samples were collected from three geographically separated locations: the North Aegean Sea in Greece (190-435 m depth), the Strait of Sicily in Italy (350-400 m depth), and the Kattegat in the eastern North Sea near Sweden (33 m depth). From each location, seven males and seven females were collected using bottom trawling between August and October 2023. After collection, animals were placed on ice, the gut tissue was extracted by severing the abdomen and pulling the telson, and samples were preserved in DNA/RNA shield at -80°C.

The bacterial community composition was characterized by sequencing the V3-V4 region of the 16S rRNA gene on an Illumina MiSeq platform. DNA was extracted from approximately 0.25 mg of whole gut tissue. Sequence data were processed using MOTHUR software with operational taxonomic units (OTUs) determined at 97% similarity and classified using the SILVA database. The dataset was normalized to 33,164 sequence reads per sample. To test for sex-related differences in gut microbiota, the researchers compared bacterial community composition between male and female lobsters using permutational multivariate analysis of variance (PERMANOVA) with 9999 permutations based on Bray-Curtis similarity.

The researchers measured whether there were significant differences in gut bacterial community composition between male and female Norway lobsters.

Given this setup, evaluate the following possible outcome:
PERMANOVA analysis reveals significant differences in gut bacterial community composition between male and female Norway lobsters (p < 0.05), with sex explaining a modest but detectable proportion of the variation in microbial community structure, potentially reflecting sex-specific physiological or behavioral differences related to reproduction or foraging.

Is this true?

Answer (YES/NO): NO